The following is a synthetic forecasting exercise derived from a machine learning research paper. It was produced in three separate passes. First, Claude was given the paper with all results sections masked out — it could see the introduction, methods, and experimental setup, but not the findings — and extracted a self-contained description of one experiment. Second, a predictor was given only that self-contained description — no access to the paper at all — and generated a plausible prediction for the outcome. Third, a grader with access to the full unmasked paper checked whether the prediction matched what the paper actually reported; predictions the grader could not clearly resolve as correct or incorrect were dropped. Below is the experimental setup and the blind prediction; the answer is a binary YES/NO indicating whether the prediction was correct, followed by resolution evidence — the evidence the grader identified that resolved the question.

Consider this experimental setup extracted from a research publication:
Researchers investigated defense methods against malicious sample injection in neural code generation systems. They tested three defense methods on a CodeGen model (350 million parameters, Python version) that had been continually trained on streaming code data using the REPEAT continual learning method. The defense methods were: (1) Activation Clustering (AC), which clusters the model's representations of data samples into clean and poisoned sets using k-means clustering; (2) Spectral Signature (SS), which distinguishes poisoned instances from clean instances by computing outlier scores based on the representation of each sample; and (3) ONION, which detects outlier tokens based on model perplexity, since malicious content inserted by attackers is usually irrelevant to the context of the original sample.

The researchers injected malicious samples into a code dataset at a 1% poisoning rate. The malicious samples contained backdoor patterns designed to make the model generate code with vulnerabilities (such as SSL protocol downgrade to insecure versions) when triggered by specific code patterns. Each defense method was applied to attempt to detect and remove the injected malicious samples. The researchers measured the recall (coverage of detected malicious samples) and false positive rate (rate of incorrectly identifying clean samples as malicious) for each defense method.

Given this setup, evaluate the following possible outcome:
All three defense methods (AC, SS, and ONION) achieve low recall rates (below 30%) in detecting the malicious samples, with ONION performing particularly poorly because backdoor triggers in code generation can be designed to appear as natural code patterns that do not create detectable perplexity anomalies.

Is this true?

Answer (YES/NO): NO